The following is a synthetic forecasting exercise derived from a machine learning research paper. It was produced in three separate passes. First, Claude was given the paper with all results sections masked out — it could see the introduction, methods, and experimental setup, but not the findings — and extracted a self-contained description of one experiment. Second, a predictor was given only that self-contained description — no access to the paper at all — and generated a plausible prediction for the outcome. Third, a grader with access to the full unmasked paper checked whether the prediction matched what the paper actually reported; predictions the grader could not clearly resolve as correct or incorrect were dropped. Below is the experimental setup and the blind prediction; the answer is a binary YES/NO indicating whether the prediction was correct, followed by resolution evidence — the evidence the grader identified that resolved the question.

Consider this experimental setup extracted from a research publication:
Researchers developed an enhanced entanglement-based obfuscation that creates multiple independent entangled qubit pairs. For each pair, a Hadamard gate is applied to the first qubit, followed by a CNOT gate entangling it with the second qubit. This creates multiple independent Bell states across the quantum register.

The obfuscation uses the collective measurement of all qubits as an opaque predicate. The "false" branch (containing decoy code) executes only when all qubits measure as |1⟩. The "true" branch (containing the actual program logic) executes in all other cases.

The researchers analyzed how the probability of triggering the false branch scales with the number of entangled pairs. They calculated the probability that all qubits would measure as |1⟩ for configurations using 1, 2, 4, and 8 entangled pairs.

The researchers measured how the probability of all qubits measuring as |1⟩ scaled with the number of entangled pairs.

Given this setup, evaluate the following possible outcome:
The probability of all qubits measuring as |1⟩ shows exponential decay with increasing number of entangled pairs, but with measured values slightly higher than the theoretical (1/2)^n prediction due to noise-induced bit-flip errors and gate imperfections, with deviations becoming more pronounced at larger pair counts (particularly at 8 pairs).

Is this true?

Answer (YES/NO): NO